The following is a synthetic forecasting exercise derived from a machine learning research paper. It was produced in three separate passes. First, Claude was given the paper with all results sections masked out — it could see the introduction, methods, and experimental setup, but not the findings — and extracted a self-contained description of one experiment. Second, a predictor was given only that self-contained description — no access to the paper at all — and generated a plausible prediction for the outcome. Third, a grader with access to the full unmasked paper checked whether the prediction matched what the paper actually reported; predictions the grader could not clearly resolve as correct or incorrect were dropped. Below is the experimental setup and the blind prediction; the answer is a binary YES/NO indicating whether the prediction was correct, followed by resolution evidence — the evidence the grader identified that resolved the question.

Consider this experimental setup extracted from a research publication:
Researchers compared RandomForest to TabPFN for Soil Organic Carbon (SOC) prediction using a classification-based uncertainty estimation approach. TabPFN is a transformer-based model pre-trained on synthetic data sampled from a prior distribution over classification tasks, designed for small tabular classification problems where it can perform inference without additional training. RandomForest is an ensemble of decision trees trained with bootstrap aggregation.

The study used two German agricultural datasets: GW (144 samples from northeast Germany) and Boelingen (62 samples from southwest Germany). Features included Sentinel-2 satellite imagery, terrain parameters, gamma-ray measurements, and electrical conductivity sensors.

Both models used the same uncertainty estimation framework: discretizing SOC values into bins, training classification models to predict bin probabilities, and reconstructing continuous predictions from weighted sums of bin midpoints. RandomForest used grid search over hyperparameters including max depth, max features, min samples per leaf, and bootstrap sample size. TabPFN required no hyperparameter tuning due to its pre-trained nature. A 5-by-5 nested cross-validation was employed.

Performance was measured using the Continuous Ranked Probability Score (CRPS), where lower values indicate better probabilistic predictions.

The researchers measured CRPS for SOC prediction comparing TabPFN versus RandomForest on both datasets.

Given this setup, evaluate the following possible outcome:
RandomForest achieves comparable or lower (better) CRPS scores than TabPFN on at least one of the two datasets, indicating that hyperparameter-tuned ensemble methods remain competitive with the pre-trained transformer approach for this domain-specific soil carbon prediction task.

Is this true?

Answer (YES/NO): NO